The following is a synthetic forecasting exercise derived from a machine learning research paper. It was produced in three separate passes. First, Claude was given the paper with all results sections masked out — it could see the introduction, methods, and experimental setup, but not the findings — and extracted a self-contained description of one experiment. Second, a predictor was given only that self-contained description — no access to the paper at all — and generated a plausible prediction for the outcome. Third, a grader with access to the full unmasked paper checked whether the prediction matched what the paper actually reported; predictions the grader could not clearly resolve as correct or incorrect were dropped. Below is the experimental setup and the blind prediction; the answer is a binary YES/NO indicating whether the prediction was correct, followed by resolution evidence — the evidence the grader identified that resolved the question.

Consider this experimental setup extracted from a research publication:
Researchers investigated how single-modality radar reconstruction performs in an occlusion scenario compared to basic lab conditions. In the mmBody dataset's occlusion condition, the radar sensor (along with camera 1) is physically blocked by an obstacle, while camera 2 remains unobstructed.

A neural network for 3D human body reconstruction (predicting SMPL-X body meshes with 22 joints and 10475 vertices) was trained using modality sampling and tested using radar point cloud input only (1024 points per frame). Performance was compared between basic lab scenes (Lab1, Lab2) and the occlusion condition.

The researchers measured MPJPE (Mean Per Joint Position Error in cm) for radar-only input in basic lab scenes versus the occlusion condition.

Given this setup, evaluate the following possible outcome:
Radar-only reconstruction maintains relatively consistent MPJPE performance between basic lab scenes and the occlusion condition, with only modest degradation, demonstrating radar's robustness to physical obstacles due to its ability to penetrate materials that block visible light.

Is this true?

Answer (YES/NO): NO